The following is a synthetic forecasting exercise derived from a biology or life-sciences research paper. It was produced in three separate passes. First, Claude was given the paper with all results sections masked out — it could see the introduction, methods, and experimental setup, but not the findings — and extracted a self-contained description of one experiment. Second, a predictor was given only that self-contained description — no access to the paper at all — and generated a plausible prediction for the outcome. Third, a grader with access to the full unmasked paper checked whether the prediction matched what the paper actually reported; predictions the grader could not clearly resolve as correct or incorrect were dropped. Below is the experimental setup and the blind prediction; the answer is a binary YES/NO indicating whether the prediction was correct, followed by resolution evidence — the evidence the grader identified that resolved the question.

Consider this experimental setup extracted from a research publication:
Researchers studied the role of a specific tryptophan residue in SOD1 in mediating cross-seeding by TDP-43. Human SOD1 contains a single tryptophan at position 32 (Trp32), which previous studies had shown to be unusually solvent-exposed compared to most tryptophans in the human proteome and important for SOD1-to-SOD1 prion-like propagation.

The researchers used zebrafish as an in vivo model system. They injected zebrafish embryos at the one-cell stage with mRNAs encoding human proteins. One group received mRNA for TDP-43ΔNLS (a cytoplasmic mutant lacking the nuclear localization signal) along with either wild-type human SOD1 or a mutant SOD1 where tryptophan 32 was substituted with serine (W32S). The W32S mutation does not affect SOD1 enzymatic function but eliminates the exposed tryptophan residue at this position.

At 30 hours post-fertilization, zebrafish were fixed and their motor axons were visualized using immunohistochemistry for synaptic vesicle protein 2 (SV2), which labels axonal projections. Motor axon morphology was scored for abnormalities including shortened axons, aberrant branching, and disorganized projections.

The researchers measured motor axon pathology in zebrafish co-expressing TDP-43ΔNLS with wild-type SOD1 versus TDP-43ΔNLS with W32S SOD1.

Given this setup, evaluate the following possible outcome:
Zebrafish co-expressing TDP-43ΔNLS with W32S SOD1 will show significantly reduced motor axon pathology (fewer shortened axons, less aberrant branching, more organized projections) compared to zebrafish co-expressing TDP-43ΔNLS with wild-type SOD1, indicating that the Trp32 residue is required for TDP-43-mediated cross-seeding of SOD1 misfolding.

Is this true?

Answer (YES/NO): YES